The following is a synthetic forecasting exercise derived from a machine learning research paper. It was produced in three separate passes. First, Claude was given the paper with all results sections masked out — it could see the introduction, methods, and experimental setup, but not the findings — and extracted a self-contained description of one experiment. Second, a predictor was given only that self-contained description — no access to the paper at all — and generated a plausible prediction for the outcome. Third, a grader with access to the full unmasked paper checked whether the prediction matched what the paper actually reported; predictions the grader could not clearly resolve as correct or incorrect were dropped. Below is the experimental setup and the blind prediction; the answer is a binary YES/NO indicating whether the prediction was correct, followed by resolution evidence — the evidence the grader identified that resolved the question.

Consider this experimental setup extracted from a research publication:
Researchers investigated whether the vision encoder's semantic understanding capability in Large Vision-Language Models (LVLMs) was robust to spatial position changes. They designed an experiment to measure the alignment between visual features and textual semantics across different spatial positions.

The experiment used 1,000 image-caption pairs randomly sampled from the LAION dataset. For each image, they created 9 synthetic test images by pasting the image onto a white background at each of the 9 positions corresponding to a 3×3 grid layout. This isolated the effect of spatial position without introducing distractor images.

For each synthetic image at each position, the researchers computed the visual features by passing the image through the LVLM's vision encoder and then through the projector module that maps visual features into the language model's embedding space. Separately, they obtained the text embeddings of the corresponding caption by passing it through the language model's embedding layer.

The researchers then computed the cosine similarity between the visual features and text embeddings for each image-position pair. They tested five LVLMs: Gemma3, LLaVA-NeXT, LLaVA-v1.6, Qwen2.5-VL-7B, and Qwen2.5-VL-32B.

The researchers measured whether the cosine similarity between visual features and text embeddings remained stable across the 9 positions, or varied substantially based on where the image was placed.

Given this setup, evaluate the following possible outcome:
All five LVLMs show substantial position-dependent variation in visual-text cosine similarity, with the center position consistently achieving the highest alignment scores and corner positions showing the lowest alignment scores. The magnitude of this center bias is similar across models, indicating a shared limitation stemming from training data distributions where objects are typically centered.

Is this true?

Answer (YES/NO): NO